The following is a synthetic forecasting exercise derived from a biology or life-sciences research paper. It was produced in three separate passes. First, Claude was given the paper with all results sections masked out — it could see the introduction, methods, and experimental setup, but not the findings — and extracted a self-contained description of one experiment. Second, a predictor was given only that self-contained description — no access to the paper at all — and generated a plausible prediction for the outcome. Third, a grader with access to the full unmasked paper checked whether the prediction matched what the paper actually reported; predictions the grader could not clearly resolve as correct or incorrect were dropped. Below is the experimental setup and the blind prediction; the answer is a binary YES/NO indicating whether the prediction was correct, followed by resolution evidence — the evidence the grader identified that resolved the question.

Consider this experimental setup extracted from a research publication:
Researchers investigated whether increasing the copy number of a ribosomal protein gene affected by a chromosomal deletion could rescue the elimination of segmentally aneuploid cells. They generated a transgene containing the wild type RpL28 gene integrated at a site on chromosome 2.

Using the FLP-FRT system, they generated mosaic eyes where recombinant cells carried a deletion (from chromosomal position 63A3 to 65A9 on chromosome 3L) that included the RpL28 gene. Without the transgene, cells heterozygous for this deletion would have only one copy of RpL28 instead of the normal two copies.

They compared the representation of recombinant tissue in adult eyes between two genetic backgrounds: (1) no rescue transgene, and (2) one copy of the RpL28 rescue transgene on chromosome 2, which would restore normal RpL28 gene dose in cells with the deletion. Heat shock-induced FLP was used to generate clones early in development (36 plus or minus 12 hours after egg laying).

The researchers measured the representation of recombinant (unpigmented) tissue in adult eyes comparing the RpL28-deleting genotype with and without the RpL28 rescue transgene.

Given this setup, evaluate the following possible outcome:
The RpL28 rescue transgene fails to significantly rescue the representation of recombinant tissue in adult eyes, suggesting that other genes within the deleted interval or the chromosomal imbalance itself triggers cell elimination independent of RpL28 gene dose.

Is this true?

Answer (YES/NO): NO